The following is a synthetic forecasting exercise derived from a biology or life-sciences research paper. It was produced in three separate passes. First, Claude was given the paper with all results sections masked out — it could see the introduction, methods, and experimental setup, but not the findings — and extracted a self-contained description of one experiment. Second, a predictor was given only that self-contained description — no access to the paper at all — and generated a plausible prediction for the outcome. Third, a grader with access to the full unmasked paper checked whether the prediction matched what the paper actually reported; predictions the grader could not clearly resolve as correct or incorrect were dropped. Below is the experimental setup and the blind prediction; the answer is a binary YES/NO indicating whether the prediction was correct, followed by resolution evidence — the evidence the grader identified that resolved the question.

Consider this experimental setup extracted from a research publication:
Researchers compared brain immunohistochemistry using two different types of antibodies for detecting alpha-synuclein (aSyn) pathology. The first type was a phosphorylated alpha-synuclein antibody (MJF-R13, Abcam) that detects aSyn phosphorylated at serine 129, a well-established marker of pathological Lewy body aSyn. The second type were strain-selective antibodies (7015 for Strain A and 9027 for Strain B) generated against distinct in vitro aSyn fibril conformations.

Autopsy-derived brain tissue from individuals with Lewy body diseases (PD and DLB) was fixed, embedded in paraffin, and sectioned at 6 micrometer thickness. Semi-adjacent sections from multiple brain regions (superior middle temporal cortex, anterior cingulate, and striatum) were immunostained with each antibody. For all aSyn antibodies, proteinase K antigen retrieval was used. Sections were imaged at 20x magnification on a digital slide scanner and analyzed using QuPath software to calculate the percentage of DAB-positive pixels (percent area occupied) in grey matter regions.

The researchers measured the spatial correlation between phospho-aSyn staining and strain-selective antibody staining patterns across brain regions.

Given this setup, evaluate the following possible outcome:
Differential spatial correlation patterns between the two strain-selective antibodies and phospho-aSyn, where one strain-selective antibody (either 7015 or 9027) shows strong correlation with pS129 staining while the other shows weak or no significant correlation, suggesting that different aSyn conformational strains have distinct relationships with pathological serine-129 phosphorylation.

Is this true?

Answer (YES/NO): NO